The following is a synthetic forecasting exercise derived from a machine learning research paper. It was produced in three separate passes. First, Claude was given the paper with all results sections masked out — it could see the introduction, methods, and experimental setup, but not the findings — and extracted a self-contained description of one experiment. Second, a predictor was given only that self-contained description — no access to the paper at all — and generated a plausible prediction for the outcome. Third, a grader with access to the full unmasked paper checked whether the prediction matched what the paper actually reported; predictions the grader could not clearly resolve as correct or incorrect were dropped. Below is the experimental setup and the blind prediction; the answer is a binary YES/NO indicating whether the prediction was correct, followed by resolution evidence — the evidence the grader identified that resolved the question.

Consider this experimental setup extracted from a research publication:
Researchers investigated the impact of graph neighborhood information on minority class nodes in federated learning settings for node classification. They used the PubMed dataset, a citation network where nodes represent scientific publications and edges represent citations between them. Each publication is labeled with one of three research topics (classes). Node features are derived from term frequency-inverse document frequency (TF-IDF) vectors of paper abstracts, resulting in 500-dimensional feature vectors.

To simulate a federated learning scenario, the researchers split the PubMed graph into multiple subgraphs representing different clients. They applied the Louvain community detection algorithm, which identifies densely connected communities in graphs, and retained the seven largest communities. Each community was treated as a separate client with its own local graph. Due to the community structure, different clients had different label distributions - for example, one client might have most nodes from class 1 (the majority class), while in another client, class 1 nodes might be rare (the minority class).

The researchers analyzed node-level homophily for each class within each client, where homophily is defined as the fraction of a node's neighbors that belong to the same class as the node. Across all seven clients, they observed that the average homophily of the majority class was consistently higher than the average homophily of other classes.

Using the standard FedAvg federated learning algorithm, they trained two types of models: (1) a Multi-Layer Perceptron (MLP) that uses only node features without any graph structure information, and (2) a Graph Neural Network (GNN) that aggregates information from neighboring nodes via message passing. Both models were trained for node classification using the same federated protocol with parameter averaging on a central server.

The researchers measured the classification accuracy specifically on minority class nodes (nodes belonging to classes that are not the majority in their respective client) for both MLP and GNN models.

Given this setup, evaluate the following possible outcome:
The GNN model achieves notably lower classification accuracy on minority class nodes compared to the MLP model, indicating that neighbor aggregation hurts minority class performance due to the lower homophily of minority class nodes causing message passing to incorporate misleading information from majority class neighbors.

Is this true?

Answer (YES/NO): YES